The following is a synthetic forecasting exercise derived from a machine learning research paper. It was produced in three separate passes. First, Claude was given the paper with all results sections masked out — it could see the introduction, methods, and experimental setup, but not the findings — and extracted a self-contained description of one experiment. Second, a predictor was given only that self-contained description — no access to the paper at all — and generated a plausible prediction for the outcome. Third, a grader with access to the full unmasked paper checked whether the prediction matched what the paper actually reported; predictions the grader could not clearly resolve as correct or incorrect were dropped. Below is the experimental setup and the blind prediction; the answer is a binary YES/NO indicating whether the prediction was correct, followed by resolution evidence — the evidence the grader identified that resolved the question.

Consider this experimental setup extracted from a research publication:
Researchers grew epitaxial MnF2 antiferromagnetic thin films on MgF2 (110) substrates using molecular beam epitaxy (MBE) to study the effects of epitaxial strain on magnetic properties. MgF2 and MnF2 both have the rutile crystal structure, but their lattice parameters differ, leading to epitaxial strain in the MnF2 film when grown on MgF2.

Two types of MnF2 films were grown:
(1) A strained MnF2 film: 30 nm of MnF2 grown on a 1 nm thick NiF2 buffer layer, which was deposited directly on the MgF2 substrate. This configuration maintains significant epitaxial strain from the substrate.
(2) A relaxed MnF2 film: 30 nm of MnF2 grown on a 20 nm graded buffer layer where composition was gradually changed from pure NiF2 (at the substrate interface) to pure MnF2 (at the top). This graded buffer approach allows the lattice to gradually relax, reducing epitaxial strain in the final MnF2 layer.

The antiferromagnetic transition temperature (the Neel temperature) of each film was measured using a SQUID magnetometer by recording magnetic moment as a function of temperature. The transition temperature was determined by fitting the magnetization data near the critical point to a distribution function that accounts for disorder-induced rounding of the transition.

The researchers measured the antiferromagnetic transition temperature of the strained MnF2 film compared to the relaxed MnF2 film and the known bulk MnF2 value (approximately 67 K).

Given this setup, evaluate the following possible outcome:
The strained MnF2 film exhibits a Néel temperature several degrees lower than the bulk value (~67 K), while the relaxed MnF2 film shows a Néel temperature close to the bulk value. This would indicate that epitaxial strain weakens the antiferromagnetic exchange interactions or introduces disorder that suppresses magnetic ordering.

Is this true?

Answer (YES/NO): YES